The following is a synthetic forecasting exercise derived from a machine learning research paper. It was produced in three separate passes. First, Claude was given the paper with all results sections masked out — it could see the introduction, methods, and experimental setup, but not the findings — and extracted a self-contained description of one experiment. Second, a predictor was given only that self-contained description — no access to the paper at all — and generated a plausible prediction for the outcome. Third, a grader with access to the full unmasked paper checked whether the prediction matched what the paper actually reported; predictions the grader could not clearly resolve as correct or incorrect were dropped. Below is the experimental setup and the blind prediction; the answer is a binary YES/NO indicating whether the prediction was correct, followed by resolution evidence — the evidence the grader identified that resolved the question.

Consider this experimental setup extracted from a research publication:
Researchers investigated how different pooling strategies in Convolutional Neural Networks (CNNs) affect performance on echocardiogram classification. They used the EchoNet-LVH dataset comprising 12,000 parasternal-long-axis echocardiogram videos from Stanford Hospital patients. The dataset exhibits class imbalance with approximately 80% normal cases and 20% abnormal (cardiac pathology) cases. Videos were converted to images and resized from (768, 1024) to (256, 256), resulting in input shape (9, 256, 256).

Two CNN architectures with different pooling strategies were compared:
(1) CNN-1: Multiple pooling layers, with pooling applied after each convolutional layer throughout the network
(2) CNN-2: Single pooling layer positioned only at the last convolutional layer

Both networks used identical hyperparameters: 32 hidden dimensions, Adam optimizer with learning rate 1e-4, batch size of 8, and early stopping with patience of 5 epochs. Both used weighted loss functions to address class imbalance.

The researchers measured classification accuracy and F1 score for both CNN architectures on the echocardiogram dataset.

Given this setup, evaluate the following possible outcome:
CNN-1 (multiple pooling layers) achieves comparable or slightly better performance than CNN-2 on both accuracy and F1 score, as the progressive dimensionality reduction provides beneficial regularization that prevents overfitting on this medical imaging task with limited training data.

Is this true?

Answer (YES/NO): NO